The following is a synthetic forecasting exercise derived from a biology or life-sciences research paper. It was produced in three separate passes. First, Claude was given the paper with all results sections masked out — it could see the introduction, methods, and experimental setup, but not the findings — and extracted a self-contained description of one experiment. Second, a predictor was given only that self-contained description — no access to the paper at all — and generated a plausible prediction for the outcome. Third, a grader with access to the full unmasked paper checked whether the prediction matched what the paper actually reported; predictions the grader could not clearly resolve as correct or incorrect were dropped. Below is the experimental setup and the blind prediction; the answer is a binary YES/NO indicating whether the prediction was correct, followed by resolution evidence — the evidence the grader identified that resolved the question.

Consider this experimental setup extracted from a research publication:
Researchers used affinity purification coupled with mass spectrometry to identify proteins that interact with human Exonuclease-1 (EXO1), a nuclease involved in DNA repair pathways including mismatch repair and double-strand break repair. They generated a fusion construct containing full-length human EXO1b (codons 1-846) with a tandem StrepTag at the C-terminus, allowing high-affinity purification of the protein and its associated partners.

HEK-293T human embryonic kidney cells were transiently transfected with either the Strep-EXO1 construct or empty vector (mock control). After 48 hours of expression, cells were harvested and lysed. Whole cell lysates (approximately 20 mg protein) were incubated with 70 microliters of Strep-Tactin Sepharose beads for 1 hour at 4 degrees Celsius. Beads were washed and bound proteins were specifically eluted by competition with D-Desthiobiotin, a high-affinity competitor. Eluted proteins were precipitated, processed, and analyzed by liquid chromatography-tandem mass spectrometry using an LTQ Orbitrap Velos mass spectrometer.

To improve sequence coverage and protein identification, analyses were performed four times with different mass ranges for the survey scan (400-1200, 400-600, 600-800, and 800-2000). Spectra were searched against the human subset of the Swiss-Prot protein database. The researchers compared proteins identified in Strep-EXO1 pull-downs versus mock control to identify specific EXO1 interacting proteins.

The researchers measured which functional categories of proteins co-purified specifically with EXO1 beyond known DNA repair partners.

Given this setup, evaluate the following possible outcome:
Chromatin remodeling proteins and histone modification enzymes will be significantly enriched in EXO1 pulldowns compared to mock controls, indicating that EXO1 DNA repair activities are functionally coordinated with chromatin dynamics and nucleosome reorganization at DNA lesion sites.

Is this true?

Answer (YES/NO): NO